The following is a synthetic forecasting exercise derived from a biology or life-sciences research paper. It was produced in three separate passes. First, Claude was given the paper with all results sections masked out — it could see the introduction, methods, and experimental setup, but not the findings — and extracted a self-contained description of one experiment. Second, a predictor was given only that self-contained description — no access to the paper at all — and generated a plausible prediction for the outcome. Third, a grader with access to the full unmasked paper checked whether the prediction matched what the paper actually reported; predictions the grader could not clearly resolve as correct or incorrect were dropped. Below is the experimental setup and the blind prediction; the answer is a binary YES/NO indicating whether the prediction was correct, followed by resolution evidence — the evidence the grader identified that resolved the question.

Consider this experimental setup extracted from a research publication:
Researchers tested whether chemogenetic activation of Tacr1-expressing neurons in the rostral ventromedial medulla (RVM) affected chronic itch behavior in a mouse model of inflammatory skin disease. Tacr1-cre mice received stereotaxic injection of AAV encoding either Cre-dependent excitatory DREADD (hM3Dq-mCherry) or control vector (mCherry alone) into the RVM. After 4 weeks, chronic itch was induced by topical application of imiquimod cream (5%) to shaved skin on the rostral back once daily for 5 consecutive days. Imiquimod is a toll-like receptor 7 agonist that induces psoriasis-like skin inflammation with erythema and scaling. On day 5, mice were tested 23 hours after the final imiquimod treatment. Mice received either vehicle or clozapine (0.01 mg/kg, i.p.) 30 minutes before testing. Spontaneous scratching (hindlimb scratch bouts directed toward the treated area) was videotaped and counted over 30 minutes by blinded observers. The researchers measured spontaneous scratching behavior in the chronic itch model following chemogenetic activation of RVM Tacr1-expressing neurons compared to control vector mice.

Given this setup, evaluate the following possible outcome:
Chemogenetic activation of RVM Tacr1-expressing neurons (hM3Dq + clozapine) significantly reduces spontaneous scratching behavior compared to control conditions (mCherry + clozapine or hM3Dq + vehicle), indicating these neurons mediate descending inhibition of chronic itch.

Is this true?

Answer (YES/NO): YES